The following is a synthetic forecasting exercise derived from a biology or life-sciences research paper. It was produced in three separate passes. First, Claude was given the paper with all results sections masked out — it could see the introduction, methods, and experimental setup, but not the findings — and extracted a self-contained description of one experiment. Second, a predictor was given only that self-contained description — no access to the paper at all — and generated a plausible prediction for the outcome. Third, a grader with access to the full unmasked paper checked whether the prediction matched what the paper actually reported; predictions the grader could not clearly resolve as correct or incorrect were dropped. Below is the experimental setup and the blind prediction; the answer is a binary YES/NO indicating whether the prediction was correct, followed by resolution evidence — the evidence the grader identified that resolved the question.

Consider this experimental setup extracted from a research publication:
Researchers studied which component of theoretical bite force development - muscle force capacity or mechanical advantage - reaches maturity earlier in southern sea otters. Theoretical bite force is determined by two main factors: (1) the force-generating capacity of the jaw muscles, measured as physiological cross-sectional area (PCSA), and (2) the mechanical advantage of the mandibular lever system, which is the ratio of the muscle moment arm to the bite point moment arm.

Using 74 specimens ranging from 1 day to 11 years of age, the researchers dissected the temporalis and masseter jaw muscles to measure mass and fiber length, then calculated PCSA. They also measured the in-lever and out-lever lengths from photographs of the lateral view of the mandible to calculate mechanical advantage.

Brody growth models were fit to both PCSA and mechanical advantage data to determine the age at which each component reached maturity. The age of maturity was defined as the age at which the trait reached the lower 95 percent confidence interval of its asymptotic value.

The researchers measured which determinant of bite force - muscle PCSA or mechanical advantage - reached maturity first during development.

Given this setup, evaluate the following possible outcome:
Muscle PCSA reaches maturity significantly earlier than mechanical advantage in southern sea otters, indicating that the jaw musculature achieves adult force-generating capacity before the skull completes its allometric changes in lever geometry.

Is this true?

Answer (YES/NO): NO